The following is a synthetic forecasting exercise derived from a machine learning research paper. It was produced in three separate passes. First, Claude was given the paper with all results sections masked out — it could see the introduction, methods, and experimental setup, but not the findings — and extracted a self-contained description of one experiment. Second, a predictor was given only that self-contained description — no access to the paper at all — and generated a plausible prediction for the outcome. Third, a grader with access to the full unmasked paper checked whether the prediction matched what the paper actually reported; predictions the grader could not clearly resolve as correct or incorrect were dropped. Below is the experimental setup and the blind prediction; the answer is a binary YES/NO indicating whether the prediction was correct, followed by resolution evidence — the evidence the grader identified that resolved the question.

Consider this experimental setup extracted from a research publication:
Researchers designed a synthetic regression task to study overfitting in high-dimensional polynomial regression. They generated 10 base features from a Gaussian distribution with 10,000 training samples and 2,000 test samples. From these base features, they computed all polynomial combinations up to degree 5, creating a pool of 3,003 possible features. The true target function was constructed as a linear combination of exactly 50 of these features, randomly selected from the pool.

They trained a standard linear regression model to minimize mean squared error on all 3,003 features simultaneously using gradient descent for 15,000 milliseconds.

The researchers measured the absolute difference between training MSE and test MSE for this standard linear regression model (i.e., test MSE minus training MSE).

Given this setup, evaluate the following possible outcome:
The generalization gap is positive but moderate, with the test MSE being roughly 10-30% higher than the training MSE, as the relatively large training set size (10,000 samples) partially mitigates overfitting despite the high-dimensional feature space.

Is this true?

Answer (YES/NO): NO